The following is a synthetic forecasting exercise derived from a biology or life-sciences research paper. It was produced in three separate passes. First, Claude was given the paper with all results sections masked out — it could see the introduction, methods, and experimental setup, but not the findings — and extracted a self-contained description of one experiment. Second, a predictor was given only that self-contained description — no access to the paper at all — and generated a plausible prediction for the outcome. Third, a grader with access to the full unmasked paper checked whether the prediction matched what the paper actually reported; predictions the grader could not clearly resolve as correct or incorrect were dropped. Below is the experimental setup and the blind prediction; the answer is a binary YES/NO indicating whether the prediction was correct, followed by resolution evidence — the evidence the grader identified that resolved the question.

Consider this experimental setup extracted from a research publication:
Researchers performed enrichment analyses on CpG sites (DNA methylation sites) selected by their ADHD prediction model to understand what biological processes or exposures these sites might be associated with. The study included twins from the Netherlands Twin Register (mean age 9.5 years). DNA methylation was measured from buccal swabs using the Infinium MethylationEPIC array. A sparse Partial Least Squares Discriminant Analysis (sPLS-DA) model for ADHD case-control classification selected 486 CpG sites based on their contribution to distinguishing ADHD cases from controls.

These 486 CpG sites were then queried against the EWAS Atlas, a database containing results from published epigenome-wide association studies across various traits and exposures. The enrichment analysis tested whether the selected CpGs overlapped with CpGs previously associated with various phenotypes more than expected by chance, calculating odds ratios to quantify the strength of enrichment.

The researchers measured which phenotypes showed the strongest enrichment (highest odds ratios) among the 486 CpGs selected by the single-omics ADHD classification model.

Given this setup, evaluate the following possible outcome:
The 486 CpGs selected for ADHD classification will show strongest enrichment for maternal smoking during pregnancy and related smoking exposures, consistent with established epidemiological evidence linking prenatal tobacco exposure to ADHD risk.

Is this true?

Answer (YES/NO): NO